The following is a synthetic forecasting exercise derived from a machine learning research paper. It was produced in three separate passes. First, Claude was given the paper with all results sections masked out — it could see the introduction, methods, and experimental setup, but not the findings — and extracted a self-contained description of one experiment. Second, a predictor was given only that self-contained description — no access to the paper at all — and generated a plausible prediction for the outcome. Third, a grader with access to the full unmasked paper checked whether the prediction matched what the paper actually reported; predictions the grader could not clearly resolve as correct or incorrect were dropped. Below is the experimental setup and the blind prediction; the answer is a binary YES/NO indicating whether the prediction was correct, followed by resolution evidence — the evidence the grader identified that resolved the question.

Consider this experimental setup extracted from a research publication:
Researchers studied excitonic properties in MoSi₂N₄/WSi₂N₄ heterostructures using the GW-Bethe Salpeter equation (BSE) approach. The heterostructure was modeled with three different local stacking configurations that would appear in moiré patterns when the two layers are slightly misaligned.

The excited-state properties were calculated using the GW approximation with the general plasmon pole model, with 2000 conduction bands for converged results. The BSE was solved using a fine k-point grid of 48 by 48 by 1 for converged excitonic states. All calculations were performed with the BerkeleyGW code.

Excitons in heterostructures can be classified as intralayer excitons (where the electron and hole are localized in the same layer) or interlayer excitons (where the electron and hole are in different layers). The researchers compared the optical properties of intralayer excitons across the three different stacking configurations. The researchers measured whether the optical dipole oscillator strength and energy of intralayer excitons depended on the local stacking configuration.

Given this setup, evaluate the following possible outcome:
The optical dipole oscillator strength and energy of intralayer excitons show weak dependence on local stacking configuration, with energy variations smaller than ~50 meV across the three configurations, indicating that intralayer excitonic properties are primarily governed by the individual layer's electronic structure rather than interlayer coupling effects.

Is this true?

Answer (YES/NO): YES